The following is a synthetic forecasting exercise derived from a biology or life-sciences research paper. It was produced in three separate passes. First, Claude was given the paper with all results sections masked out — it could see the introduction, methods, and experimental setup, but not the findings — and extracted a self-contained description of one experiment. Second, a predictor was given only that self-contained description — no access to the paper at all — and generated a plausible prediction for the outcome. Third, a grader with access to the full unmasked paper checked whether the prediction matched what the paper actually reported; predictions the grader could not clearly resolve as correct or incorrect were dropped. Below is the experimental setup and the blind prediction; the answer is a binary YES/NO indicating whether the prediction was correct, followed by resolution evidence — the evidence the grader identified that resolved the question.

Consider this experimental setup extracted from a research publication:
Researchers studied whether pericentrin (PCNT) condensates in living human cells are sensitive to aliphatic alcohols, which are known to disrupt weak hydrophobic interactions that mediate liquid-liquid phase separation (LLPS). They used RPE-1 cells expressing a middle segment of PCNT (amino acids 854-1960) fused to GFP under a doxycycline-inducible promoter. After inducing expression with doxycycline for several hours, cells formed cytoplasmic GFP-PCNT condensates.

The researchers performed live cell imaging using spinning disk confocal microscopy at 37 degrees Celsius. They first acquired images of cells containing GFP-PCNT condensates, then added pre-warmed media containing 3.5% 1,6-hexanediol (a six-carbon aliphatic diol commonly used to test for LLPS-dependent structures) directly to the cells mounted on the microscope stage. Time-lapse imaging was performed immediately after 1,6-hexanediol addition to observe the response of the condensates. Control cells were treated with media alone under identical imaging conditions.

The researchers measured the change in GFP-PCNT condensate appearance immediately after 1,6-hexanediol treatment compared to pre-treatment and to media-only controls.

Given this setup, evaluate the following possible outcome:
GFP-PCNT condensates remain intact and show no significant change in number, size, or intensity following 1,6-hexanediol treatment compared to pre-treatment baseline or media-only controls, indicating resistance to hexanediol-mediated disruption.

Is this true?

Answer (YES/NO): NO